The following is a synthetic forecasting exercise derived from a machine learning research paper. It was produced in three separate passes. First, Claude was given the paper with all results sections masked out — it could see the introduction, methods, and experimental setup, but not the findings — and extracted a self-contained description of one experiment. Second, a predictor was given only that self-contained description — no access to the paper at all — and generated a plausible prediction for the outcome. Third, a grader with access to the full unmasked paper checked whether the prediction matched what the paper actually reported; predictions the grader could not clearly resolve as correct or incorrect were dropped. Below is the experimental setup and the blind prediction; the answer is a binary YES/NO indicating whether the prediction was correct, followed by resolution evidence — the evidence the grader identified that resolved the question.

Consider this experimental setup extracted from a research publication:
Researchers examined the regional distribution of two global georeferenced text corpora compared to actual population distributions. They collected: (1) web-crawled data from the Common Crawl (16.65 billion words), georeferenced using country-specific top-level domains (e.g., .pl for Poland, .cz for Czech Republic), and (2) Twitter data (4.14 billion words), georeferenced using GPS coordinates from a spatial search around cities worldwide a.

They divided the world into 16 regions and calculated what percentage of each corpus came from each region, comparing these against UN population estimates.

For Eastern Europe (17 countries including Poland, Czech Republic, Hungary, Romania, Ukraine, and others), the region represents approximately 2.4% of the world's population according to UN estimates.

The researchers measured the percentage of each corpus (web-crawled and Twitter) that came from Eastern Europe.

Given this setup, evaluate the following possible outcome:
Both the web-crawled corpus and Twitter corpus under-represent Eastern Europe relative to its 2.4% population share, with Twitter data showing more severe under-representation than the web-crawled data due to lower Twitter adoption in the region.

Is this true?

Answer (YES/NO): NO